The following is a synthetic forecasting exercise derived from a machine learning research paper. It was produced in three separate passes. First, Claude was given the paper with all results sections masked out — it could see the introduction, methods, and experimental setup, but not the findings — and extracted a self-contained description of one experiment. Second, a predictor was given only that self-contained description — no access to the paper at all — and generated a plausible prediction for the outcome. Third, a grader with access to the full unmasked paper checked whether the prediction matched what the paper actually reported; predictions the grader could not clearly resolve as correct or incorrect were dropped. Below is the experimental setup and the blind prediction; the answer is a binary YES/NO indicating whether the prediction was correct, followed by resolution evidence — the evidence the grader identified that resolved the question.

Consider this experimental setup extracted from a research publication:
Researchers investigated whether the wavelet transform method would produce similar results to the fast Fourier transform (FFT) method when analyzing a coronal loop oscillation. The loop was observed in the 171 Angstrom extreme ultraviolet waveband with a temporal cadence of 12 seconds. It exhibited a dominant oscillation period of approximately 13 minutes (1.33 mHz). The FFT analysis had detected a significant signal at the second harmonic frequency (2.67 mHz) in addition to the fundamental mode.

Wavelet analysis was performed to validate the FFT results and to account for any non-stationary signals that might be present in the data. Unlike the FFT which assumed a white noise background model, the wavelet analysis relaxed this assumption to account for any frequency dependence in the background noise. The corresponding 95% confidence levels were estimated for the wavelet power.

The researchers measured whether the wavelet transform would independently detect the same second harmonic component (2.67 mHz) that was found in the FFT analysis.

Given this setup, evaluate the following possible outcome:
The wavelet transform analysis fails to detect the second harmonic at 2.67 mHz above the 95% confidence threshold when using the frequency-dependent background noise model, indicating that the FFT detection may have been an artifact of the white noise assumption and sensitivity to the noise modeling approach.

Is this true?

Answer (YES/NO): NO